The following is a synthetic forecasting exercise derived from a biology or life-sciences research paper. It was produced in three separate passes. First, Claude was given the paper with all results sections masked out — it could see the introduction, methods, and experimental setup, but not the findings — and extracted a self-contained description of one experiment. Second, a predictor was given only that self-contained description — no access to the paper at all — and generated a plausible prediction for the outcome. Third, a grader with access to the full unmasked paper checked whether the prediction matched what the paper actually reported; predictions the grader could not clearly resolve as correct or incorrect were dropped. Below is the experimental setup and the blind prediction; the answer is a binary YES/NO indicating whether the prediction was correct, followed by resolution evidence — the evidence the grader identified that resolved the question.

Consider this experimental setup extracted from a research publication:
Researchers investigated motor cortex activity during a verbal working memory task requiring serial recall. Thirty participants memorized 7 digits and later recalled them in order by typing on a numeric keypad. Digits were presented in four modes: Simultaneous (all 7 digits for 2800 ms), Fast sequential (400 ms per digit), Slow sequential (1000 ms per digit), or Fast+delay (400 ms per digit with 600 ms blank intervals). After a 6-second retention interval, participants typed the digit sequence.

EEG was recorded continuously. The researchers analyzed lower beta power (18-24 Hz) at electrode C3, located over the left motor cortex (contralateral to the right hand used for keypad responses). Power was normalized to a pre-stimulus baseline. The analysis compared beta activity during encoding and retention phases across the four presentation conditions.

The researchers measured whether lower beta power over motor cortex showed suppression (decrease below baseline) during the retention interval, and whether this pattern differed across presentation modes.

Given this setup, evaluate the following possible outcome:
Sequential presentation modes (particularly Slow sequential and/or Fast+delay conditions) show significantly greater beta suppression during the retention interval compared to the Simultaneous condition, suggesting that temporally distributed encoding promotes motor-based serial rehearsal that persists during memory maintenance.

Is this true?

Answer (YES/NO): NO